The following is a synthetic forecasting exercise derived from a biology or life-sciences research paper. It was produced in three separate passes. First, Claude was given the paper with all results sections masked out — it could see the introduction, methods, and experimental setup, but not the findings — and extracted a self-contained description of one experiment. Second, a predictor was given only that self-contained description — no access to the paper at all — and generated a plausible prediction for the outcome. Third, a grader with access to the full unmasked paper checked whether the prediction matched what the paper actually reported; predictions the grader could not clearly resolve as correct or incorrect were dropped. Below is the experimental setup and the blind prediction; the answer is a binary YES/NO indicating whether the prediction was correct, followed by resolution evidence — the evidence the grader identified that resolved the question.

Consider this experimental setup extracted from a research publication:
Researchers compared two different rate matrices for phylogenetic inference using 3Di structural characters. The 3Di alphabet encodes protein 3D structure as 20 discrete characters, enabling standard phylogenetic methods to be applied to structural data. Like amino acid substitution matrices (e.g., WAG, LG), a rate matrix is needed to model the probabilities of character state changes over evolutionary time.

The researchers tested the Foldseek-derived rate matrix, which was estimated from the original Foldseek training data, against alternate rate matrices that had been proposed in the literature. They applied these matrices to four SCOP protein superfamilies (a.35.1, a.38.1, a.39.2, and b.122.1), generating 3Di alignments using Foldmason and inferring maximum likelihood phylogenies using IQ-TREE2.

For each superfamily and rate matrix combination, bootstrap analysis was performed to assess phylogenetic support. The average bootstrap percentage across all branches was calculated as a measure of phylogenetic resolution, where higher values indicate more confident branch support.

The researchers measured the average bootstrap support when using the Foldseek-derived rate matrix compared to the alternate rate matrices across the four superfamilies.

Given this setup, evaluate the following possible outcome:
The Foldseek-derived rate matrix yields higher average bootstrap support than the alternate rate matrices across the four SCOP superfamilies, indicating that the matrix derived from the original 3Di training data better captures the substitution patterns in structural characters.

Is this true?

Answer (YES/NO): YES